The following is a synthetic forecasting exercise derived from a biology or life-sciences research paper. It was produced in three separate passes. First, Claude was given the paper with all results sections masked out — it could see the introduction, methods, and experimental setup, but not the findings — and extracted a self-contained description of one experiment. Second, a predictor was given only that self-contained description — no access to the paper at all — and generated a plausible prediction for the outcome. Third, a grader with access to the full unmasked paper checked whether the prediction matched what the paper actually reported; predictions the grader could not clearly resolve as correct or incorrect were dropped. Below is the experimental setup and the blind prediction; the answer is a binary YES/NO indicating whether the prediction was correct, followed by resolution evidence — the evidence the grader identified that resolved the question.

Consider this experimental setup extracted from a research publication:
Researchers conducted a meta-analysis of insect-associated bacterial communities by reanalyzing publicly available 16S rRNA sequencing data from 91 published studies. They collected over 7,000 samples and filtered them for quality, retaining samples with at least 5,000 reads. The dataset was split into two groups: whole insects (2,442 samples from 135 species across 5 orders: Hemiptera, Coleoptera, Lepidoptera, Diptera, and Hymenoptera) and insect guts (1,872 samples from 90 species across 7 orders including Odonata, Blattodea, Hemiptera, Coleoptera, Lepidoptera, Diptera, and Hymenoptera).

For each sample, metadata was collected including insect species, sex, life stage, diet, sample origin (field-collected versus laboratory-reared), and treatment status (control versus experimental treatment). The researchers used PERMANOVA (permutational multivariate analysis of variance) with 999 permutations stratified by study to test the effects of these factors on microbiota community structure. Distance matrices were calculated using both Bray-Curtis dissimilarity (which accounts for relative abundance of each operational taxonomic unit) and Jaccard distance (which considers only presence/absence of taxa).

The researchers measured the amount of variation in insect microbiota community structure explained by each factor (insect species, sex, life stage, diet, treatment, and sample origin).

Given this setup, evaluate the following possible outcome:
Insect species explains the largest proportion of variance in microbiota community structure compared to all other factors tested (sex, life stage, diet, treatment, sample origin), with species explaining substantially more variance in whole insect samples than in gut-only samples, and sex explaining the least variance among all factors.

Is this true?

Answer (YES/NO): NO